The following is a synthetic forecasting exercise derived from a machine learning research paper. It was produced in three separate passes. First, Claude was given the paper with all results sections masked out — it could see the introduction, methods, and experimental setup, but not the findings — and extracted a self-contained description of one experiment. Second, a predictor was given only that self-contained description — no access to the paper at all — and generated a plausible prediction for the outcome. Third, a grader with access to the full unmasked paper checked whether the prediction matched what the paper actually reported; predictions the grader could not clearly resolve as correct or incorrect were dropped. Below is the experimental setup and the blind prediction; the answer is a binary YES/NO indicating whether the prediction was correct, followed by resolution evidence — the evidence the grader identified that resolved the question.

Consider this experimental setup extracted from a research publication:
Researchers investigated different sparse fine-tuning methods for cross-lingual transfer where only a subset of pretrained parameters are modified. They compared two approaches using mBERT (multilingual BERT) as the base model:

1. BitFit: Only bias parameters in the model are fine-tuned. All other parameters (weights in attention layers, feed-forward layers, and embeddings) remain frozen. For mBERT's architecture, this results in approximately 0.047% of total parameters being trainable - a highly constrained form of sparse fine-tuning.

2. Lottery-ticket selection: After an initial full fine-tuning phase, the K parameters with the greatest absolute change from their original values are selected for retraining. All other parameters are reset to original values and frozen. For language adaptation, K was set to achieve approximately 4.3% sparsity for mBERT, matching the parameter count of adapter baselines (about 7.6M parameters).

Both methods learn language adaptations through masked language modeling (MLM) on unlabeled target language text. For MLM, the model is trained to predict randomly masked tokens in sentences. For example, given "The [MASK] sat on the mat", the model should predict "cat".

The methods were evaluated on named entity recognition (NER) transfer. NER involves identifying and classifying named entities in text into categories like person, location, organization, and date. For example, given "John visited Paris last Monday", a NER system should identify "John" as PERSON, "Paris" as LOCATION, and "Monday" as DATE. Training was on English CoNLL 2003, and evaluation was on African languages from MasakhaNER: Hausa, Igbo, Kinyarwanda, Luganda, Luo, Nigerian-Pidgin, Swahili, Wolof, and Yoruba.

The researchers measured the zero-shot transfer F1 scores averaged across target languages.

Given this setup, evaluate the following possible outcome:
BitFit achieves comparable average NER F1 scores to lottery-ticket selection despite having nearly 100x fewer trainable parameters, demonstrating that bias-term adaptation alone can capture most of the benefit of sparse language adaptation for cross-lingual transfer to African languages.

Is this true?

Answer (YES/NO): NO